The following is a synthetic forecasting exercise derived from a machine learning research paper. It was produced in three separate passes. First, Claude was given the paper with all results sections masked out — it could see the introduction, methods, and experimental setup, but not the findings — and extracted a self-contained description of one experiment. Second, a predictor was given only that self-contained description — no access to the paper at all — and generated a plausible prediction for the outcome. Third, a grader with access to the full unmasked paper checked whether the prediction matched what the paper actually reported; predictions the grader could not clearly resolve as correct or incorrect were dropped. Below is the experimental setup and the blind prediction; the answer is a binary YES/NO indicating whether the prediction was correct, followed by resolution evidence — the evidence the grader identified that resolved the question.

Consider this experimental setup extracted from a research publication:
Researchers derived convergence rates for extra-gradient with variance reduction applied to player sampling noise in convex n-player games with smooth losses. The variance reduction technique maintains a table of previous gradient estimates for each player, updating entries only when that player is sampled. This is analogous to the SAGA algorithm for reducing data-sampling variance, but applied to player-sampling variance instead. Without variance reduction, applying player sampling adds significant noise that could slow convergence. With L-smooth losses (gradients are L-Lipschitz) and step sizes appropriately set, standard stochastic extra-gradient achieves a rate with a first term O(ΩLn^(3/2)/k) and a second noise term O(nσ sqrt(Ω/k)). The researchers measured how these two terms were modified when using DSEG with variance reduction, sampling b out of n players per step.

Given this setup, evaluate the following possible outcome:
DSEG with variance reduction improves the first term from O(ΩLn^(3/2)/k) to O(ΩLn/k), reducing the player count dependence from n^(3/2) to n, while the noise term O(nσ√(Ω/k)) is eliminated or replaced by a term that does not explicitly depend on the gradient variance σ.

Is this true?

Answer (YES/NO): NO